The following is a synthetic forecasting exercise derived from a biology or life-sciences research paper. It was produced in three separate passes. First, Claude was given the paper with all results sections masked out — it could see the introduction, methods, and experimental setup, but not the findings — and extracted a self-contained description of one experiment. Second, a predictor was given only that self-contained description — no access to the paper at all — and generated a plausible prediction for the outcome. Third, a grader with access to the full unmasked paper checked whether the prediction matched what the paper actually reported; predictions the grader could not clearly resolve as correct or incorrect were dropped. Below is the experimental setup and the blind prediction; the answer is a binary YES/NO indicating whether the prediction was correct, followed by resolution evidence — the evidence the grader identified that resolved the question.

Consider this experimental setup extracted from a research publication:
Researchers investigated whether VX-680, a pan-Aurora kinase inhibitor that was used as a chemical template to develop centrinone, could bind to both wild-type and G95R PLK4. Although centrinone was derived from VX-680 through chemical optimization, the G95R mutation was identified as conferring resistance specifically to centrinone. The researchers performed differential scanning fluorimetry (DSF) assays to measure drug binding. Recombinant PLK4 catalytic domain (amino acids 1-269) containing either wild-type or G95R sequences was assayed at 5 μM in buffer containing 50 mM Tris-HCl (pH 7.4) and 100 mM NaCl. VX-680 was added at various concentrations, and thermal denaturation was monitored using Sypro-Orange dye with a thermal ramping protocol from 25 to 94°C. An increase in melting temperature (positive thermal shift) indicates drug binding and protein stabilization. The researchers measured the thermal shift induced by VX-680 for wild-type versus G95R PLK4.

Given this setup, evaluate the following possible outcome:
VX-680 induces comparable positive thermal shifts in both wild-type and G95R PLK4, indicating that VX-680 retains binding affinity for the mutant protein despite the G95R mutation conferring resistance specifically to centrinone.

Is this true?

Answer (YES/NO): NO